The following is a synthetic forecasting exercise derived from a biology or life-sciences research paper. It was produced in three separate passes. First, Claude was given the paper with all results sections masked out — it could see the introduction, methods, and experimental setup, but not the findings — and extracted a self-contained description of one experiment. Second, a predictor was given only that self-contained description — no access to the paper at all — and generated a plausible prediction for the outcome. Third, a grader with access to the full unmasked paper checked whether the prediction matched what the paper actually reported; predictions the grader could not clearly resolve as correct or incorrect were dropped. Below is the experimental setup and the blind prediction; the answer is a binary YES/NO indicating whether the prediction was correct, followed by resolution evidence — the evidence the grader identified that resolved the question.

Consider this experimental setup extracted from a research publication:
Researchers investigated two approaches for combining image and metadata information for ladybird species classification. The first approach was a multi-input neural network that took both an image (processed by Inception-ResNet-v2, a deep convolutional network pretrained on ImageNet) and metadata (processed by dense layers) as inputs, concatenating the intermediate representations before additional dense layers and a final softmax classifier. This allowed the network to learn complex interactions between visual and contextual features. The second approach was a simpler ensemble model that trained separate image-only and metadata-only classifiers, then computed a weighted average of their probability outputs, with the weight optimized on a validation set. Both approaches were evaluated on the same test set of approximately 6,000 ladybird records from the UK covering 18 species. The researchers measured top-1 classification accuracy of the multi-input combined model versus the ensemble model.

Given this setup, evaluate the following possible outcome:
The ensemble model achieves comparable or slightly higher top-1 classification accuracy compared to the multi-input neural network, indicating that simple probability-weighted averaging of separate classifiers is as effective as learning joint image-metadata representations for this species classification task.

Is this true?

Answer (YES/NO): NO